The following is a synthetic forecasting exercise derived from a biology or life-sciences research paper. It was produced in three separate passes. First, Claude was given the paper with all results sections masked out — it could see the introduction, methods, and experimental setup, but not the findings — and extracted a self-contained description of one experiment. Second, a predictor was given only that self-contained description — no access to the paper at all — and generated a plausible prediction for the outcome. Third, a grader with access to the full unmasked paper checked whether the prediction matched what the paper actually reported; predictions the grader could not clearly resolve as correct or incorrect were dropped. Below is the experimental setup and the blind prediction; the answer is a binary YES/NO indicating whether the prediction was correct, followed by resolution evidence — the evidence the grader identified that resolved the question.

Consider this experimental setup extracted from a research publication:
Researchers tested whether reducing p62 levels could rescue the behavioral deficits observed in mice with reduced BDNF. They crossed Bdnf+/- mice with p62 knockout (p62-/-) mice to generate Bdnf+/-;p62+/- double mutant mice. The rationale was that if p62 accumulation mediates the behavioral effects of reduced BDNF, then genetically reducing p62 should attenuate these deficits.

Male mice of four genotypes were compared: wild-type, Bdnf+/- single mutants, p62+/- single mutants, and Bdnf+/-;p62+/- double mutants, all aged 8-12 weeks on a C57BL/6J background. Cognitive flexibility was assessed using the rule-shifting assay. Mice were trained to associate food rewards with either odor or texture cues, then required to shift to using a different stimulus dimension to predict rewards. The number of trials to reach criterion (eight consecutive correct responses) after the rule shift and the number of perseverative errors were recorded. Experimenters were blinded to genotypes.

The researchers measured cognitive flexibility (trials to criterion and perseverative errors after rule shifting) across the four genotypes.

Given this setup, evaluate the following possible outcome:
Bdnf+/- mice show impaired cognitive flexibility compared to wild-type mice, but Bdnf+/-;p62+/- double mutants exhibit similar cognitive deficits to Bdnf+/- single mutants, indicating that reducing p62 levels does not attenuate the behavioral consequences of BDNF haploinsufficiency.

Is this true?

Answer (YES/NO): NO